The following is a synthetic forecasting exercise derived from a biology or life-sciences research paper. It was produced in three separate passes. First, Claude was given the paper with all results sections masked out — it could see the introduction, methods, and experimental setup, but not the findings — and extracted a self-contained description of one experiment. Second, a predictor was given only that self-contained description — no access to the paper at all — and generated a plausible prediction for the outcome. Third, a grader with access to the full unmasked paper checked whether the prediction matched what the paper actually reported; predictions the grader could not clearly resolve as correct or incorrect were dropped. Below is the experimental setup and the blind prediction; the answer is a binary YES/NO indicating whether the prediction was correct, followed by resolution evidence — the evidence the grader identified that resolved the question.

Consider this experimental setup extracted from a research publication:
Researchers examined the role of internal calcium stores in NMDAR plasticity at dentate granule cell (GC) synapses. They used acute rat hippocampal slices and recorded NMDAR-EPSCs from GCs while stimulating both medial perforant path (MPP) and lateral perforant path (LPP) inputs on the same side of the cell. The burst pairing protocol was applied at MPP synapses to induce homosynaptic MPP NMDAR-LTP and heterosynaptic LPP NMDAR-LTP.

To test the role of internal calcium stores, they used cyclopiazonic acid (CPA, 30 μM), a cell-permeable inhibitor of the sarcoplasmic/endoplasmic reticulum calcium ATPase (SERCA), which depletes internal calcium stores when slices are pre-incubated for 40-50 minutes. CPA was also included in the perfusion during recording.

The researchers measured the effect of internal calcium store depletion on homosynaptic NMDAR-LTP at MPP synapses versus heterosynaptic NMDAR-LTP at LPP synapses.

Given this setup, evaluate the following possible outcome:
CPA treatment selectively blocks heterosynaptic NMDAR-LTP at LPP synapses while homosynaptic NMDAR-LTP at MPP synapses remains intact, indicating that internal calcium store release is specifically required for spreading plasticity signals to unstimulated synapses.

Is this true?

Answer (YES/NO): YES